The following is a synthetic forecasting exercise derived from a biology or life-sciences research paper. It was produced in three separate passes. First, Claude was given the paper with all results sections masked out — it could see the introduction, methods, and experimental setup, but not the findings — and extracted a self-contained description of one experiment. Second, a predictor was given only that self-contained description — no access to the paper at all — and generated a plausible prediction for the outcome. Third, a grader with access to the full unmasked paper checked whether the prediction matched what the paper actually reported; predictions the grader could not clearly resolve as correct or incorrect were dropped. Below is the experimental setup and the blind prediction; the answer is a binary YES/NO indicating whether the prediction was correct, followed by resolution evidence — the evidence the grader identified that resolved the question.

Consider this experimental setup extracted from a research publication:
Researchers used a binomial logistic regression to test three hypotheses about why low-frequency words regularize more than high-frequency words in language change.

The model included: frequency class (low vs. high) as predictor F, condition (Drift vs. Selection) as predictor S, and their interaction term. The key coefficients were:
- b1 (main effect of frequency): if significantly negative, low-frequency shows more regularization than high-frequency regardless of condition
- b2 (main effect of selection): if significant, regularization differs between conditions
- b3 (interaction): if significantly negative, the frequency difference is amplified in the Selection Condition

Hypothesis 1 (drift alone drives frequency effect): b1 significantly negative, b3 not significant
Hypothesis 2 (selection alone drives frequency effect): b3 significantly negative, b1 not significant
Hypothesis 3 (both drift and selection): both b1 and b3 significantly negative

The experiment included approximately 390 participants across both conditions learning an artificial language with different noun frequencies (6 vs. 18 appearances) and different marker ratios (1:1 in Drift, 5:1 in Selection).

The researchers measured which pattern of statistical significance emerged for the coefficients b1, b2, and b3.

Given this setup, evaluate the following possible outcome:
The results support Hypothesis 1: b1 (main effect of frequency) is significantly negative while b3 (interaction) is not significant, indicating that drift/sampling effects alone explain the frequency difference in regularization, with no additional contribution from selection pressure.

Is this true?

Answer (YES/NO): YES